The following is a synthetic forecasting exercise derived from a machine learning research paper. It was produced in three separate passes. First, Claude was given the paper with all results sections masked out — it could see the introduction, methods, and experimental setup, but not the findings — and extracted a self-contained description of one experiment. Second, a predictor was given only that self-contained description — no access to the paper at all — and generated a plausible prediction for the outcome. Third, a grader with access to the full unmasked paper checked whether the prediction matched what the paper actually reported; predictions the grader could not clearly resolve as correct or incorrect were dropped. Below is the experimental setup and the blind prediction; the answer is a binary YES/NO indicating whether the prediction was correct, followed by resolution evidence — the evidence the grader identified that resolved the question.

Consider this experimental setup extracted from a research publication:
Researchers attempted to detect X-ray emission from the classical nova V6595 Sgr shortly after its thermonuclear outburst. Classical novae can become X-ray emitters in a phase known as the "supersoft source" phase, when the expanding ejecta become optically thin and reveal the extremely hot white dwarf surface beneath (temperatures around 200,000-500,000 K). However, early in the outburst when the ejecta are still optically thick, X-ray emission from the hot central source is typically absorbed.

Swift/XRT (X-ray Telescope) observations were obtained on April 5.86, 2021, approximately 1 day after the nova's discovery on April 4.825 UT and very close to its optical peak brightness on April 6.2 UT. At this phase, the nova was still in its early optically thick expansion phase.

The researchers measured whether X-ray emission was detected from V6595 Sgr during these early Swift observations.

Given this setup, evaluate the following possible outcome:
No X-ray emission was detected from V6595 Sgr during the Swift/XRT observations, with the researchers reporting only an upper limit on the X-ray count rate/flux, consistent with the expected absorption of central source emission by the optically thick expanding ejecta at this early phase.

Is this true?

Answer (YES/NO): NO